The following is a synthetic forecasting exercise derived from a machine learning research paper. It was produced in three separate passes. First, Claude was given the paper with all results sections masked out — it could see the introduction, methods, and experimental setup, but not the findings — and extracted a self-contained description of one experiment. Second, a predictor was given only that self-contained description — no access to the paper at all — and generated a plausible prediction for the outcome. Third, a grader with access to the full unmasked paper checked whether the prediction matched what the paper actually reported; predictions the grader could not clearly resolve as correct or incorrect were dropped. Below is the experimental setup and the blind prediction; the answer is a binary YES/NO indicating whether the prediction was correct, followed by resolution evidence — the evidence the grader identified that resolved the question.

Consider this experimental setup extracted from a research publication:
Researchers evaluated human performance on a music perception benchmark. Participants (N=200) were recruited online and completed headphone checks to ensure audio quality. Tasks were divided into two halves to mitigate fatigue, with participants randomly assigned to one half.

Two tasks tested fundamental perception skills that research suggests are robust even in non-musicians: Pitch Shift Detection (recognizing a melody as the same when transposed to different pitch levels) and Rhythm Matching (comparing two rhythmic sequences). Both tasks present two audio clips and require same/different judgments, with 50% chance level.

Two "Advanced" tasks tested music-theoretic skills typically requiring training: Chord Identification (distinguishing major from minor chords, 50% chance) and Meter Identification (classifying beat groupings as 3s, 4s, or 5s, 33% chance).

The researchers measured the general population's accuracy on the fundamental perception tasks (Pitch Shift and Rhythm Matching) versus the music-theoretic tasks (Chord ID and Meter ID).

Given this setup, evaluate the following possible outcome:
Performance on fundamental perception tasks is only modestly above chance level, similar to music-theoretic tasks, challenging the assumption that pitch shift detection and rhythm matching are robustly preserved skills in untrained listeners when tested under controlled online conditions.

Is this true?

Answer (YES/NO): NO